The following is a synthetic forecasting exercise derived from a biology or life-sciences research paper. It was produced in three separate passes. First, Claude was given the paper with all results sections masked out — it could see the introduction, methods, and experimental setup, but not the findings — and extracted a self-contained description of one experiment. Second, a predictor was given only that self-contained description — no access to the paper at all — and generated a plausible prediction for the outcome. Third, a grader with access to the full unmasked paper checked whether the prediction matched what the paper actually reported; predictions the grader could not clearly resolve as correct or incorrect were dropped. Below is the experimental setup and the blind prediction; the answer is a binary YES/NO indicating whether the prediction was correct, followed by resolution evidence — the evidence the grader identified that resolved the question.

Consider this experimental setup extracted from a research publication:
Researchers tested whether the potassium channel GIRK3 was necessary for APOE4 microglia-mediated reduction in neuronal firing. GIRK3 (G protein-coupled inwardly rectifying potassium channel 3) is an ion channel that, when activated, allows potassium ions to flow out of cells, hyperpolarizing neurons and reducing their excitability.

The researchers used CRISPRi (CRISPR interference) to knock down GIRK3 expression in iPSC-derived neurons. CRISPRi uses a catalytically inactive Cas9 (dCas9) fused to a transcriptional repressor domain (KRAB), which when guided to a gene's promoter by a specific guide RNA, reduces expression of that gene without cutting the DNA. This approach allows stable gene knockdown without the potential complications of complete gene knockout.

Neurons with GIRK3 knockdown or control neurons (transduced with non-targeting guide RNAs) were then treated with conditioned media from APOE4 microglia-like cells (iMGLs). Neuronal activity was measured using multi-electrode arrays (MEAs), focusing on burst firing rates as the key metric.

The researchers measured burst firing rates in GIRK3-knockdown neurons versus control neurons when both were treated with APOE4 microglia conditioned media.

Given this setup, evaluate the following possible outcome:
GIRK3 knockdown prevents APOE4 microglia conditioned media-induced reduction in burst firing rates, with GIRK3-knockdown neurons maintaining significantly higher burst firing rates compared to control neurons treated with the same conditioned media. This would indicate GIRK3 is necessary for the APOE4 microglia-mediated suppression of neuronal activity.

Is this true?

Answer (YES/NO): YES